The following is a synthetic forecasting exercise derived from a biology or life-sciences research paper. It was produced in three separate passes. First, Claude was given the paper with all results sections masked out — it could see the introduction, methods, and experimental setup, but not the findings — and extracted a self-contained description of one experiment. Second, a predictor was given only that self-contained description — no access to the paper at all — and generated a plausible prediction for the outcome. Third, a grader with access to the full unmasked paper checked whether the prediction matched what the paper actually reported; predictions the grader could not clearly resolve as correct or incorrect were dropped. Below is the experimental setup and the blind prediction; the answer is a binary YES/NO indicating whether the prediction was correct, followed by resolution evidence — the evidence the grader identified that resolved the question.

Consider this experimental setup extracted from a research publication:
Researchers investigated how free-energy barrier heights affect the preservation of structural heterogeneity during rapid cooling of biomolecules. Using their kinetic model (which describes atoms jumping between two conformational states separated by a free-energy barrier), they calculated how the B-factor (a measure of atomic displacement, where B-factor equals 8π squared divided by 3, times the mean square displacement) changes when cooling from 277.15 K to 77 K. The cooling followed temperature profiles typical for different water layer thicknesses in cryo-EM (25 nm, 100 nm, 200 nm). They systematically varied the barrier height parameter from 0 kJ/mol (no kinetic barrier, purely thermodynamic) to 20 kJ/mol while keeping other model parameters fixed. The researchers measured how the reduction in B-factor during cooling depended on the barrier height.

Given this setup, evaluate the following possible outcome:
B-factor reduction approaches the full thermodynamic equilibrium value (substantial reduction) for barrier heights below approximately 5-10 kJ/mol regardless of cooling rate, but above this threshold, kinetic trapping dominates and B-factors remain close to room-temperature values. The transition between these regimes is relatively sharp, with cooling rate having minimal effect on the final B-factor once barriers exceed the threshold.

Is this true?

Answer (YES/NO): YES